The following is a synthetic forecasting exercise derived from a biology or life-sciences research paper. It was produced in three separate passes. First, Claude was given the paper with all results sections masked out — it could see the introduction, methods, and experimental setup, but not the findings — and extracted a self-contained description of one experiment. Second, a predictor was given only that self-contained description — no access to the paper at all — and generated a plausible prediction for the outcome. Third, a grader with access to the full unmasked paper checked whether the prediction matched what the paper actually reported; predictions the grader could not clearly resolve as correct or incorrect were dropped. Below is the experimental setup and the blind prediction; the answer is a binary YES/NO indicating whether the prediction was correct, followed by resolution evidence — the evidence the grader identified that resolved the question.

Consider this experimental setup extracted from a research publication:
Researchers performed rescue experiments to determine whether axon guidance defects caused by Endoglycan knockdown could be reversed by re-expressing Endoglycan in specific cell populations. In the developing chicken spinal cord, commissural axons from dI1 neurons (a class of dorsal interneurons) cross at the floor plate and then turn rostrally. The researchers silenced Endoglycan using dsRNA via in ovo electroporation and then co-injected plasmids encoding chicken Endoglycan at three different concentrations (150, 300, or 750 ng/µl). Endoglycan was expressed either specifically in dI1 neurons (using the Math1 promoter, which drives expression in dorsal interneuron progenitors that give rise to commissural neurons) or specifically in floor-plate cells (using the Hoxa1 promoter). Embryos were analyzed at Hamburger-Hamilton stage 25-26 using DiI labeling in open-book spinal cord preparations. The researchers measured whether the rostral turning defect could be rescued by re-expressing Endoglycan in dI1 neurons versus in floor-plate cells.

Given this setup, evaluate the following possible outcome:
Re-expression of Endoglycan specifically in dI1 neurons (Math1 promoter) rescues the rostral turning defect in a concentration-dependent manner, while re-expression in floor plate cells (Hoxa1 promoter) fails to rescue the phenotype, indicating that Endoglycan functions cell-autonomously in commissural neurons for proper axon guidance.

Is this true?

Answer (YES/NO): NO